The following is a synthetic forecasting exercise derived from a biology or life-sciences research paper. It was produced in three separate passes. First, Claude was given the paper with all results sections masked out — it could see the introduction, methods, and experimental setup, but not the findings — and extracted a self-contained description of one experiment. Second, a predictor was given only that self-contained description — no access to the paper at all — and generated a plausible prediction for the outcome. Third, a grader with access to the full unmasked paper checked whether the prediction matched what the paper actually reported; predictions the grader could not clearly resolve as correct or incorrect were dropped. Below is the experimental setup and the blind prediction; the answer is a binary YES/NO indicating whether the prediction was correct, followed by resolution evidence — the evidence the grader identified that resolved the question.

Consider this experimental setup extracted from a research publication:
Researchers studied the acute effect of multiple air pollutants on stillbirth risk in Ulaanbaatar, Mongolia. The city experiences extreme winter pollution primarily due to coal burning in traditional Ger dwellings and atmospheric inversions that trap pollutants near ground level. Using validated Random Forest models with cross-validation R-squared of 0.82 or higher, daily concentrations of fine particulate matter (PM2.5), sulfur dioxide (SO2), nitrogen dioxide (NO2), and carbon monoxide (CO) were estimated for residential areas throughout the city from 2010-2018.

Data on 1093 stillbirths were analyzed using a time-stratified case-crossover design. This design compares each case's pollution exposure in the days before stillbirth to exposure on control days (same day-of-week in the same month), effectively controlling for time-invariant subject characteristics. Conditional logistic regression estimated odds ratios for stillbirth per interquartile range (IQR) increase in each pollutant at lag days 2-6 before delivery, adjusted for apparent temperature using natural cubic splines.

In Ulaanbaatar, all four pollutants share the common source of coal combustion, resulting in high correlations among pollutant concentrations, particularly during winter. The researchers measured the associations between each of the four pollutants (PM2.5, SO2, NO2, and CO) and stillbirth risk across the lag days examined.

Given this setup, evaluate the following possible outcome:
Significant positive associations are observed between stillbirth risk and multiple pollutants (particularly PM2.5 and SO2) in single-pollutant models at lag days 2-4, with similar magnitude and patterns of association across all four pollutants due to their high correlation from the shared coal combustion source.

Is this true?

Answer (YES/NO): NO